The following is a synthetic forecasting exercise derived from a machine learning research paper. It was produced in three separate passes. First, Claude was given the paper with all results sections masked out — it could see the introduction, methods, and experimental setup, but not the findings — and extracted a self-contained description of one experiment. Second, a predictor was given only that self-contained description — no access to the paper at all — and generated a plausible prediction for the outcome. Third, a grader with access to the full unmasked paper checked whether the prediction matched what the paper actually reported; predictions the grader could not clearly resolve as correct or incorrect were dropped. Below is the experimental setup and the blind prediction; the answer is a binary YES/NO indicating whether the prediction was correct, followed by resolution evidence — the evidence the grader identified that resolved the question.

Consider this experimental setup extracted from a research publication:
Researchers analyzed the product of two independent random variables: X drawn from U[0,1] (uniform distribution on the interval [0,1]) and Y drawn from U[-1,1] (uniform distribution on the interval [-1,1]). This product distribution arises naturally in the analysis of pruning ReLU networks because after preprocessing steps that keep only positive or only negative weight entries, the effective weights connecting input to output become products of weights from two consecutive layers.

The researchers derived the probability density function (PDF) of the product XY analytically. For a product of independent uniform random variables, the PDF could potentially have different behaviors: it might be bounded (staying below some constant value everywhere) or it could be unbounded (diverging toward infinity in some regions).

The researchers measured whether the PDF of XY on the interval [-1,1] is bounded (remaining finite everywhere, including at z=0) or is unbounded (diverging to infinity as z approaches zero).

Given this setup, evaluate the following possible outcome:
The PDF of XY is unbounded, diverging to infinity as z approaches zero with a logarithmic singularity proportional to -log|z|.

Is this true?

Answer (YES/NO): YES